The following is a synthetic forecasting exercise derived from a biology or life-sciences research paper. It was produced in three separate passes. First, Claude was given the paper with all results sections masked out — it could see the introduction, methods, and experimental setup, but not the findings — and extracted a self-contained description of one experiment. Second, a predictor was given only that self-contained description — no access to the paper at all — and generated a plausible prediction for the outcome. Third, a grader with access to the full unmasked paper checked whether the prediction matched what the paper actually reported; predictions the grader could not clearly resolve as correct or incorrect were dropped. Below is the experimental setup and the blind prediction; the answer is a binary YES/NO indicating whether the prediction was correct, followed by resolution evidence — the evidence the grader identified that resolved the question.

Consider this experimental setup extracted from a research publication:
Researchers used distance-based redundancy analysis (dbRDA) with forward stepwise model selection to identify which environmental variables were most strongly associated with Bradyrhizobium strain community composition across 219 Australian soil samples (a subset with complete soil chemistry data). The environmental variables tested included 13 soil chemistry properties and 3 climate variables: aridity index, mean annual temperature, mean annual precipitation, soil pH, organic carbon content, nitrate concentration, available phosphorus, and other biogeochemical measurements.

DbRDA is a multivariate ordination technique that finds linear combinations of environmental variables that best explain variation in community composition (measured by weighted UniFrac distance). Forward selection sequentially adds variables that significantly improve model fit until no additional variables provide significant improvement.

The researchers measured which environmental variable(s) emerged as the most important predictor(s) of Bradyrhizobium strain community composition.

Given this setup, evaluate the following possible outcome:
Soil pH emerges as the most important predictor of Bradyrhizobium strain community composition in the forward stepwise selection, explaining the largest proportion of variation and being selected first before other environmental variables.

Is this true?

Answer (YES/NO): NO